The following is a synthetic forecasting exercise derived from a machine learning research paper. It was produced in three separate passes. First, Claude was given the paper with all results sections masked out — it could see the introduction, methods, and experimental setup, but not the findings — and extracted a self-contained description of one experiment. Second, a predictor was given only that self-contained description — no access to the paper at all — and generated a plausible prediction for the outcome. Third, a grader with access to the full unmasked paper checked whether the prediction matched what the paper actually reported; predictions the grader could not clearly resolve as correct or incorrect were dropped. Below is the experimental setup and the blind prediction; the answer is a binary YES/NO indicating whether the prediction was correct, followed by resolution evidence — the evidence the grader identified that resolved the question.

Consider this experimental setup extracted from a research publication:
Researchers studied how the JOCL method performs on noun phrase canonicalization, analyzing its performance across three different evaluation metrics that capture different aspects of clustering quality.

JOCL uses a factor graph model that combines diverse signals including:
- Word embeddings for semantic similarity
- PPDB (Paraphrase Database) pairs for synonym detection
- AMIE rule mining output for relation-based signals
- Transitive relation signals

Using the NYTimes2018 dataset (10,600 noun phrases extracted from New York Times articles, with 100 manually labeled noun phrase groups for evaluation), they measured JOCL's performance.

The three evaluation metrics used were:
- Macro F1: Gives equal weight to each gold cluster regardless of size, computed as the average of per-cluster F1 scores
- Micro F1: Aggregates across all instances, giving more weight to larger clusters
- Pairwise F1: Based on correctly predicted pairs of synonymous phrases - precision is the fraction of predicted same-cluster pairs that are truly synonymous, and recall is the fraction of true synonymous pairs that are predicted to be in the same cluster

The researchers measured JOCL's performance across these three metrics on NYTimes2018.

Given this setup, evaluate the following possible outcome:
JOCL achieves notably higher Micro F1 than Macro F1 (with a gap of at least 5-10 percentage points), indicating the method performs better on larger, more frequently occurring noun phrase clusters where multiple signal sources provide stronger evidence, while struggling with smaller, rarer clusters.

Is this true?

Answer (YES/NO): NO